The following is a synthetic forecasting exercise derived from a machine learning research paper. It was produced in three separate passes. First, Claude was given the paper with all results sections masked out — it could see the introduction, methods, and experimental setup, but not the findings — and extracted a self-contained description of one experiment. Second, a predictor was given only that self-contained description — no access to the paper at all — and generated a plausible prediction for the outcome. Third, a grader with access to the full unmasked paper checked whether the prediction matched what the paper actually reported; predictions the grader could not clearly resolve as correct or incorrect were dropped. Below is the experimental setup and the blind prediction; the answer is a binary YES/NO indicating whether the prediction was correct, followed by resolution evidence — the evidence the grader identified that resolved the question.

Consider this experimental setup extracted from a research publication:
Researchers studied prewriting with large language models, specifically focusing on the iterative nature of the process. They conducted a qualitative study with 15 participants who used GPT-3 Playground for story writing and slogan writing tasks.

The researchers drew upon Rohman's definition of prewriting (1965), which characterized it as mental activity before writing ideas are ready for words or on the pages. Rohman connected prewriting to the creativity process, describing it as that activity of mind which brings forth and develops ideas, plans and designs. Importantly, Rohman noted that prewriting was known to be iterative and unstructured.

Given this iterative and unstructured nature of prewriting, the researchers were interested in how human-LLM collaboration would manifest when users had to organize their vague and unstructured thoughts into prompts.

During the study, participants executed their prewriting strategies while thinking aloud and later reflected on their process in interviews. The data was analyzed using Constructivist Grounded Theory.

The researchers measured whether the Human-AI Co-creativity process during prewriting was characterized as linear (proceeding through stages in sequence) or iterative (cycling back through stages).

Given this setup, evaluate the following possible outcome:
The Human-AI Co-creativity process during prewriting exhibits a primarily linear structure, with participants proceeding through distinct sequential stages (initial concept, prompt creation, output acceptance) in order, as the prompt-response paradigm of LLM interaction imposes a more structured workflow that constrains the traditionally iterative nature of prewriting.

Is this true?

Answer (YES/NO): NO